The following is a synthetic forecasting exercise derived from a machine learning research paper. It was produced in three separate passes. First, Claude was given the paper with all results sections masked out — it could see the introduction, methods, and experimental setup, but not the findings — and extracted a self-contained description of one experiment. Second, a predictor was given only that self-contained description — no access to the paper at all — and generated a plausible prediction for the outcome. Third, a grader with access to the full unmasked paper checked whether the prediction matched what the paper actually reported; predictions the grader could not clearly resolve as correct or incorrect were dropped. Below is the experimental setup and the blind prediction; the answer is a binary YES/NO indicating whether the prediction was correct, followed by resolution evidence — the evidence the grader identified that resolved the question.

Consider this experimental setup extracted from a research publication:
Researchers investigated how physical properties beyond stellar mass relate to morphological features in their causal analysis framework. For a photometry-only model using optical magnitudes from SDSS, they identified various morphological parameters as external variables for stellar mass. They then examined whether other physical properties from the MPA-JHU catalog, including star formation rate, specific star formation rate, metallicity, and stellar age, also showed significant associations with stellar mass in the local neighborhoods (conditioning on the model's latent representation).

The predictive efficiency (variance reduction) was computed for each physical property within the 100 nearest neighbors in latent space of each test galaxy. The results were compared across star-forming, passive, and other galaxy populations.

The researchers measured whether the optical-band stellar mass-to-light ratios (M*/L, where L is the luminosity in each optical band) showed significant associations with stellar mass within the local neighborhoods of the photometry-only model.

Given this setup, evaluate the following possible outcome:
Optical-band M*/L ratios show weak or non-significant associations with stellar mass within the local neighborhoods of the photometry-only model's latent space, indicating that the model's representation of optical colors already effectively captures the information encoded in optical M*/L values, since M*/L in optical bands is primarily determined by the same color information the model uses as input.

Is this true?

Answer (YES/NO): NO